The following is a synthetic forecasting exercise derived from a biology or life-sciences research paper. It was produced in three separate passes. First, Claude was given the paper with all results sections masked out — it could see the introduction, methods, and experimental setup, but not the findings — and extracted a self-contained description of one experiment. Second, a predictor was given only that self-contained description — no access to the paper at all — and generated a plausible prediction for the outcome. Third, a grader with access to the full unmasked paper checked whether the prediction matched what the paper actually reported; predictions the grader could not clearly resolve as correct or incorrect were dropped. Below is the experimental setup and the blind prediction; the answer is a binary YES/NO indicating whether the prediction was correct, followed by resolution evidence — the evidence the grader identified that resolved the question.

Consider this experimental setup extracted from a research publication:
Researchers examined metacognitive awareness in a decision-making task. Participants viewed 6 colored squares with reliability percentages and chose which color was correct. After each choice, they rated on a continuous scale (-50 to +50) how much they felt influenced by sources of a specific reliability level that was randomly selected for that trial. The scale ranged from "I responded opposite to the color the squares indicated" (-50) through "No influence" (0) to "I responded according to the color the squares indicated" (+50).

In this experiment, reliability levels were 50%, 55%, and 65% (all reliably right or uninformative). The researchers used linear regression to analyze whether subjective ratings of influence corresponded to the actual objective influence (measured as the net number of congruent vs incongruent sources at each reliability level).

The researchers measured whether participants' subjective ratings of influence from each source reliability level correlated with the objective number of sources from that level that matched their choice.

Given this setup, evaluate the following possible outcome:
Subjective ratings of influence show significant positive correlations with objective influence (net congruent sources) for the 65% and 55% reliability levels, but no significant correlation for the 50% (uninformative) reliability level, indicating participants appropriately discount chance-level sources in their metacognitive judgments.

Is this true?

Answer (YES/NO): NO